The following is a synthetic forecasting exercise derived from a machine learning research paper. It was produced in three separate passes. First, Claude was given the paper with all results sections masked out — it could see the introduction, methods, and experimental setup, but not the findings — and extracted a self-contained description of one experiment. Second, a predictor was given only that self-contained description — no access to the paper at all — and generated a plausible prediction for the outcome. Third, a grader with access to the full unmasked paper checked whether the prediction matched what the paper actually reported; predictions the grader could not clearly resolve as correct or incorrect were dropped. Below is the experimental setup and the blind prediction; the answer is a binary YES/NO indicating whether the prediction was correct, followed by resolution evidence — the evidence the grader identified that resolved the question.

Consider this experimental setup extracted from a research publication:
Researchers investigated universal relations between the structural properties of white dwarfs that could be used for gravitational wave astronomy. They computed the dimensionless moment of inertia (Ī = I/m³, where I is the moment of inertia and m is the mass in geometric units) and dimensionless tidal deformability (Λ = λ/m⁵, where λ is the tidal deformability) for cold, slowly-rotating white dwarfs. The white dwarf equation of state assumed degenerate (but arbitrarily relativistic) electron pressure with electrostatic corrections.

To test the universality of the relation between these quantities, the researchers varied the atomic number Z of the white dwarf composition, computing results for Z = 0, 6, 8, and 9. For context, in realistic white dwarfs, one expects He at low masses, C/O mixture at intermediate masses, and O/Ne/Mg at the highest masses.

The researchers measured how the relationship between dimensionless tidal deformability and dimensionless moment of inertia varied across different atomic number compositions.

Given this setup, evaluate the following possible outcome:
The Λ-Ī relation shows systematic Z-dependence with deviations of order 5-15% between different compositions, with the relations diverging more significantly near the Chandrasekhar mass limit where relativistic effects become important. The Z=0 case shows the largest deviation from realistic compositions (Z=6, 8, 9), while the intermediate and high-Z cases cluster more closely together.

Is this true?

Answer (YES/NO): NO